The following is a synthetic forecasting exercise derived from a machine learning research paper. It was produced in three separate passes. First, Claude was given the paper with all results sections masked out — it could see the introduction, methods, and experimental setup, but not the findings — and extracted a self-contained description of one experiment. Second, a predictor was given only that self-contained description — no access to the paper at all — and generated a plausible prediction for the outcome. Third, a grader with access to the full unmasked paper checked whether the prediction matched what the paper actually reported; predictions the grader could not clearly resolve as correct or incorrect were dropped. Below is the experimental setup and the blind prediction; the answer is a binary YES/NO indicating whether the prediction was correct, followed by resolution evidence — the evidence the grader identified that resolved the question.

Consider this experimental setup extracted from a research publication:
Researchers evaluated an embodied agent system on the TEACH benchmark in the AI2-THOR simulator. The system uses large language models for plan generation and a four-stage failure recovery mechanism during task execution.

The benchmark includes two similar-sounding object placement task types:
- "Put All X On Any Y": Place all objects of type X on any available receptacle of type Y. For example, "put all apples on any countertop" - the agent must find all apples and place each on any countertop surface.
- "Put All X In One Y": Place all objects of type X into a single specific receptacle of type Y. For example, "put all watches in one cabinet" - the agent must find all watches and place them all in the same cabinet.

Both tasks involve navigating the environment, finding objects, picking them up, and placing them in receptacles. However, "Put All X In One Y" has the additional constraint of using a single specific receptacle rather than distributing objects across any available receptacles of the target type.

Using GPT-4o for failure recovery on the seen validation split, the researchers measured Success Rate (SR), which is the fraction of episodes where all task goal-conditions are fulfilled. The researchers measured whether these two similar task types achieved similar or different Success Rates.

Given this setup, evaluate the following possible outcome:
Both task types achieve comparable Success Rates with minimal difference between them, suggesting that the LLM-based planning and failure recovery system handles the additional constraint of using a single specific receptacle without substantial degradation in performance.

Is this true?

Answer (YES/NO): NO